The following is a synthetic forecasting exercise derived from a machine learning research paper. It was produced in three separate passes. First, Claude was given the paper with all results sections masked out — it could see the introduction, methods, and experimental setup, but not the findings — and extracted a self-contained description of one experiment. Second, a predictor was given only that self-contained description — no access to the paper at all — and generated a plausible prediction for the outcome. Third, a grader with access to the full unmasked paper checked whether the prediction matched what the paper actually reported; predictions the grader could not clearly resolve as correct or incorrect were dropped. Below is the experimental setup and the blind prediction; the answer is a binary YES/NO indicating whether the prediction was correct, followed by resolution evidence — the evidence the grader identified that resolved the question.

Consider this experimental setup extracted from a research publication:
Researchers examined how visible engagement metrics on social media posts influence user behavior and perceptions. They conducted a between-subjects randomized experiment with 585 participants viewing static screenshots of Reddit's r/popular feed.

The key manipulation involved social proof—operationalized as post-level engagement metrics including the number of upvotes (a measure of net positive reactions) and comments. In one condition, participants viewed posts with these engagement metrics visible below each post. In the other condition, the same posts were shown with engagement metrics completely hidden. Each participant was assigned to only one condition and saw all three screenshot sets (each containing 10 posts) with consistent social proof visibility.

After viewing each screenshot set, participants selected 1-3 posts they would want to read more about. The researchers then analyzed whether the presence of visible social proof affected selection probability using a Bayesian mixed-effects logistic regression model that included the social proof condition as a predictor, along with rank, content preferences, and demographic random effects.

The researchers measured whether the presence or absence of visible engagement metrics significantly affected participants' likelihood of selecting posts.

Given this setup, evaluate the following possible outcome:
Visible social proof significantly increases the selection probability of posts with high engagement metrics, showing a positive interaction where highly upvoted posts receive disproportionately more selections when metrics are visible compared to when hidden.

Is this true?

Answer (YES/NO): NO